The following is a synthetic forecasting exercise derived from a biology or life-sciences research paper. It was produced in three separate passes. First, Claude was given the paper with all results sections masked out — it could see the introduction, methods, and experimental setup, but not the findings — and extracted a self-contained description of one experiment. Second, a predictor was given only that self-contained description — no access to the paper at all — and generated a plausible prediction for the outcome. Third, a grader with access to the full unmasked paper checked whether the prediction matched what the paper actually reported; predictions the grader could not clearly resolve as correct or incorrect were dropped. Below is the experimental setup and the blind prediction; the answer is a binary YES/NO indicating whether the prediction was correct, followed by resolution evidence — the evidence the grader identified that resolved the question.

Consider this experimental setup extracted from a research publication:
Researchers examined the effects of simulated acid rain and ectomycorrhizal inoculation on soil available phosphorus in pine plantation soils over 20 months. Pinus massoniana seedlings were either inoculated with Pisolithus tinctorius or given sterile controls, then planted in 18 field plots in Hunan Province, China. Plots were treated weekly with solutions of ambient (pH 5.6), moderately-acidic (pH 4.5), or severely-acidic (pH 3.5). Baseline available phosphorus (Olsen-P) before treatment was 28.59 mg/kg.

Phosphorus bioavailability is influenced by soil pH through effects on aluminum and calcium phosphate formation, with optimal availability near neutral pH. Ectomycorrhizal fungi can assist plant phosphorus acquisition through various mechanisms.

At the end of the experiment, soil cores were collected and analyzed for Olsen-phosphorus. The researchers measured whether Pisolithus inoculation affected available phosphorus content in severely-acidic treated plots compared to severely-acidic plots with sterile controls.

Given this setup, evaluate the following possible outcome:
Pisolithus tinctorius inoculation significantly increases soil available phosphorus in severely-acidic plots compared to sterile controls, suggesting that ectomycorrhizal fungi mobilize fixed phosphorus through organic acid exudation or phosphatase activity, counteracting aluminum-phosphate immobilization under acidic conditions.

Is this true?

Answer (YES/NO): YES